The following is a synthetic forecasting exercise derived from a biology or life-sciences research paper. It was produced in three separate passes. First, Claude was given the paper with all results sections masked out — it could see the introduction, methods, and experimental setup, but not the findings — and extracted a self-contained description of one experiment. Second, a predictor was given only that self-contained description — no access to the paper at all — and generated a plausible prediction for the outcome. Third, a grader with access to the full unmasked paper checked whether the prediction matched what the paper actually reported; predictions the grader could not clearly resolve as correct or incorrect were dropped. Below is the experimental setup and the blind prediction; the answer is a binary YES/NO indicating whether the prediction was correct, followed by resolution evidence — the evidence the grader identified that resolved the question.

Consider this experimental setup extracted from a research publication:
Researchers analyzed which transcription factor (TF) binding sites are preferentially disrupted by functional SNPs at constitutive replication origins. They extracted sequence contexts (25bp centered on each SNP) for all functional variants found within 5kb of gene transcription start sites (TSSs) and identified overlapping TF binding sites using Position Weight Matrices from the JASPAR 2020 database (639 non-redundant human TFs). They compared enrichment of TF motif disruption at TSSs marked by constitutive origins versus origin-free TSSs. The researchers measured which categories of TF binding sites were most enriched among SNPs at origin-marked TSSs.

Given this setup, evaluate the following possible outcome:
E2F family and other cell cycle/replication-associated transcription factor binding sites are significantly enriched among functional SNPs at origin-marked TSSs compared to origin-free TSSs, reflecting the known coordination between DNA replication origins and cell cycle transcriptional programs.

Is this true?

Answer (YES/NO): NO